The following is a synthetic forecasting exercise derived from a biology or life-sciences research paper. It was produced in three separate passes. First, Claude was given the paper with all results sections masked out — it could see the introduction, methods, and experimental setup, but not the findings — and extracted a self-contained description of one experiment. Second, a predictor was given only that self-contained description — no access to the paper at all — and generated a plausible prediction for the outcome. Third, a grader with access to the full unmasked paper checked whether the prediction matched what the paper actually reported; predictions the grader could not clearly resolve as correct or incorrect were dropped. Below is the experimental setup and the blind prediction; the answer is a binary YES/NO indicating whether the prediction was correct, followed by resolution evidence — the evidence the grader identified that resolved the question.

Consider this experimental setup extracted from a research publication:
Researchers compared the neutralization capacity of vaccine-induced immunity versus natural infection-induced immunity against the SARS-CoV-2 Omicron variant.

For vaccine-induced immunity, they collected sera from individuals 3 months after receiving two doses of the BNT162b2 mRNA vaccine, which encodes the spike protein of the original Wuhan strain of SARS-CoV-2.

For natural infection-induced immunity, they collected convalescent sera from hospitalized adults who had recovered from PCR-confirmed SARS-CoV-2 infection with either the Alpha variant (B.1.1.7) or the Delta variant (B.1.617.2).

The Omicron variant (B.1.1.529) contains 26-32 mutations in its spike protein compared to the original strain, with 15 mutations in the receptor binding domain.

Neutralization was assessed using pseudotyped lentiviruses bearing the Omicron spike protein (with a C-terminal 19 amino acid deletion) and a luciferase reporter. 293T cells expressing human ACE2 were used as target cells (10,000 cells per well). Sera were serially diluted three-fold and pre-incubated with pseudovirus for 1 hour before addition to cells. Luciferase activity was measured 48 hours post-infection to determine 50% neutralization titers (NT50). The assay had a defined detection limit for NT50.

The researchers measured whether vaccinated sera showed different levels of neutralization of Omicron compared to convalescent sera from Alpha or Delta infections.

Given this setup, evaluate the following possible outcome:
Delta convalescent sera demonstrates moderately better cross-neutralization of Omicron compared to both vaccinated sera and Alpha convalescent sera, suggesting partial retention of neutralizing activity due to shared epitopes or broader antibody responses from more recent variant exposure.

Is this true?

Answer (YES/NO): NO